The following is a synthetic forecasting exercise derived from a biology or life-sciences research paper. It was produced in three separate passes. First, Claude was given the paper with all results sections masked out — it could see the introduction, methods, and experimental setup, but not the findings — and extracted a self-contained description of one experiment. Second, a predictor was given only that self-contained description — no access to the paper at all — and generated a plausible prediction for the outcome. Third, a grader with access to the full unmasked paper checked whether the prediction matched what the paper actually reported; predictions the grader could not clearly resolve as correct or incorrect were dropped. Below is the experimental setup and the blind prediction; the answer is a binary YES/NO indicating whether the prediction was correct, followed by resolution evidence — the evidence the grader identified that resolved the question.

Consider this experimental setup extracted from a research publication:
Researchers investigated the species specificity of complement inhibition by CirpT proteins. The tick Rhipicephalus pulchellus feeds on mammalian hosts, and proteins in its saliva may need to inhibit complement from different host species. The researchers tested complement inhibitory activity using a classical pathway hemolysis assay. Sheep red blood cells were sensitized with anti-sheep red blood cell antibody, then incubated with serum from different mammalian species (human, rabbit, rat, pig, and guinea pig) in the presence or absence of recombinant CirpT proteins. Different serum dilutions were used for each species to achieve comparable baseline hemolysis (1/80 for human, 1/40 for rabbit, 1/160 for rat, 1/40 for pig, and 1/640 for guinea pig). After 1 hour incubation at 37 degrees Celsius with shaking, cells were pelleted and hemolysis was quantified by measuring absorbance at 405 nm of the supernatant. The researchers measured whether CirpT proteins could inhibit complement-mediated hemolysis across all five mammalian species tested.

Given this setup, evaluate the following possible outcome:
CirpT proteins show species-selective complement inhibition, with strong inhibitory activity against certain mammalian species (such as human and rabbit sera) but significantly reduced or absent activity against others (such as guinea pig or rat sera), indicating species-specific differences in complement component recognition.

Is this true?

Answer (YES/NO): NO